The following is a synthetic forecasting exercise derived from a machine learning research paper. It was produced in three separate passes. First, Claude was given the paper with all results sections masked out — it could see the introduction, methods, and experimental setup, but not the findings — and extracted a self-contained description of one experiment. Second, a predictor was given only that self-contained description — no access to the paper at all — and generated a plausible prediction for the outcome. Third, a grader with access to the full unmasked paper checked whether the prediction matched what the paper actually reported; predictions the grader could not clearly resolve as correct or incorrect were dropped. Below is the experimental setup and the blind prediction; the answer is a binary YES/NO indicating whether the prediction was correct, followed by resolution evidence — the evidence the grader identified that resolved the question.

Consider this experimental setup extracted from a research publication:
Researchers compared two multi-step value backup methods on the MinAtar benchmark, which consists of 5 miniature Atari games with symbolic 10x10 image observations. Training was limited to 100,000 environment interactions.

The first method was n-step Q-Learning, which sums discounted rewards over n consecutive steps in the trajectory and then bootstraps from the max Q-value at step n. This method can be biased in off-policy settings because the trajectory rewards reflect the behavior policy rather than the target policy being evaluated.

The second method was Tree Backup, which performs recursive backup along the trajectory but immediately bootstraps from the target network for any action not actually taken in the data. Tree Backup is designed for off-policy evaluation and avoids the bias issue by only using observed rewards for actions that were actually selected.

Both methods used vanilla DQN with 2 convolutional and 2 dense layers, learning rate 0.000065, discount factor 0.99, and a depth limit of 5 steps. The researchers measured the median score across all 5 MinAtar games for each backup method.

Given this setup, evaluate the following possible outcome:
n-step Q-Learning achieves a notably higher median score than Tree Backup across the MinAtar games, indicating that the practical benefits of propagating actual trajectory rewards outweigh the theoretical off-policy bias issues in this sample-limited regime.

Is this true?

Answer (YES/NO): NO